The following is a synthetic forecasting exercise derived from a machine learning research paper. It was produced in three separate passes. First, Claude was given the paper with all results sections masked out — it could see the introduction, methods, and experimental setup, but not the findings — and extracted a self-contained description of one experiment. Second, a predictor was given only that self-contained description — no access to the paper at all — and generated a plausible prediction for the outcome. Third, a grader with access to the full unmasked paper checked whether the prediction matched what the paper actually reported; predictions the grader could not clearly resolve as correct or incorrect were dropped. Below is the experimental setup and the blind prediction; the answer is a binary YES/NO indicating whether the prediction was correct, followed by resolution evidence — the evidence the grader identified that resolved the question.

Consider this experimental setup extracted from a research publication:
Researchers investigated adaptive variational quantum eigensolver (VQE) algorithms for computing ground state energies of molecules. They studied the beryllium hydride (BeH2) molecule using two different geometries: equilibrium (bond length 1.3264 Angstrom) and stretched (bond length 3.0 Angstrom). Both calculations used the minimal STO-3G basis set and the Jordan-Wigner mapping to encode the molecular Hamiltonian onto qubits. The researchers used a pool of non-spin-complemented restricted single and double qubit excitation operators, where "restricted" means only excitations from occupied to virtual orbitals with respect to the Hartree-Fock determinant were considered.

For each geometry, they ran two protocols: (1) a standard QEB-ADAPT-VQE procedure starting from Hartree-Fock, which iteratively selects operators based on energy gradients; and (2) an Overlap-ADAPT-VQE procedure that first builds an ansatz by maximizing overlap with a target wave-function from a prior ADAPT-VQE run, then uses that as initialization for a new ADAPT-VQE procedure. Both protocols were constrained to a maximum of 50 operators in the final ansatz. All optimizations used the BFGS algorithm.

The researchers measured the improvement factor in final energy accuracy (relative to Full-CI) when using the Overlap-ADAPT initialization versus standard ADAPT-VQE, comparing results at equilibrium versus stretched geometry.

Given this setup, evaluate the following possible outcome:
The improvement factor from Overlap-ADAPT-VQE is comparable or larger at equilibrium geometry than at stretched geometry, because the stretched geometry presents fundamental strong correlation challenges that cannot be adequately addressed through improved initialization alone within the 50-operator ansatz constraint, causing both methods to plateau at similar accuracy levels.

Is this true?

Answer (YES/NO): NO